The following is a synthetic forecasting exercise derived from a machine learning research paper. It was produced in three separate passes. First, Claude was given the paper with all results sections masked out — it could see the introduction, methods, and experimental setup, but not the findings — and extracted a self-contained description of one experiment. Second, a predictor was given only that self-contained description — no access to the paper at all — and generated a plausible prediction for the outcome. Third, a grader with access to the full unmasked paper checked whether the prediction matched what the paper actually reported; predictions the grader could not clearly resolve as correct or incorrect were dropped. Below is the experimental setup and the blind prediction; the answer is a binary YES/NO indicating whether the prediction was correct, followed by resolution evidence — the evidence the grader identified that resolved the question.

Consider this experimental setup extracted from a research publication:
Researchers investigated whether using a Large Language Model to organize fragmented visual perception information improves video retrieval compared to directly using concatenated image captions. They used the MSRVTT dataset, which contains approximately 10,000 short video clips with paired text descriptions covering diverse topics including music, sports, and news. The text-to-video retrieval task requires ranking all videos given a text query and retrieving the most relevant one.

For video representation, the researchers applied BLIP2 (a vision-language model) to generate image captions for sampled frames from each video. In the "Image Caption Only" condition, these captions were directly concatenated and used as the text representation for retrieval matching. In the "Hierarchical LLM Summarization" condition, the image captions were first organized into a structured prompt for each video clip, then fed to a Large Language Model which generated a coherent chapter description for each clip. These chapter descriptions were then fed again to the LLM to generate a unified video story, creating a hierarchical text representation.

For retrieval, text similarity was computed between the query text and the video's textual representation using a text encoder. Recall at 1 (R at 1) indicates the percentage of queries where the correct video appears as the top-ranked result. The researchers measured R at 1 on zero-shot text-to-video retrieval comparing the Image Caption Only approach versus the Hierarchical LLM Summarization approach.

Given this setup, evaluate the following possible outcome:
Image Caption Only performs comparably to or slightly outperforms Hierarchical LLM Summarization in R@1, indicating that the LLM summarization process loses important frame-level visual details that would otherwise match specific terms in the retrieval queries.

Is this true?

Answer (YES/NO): NO